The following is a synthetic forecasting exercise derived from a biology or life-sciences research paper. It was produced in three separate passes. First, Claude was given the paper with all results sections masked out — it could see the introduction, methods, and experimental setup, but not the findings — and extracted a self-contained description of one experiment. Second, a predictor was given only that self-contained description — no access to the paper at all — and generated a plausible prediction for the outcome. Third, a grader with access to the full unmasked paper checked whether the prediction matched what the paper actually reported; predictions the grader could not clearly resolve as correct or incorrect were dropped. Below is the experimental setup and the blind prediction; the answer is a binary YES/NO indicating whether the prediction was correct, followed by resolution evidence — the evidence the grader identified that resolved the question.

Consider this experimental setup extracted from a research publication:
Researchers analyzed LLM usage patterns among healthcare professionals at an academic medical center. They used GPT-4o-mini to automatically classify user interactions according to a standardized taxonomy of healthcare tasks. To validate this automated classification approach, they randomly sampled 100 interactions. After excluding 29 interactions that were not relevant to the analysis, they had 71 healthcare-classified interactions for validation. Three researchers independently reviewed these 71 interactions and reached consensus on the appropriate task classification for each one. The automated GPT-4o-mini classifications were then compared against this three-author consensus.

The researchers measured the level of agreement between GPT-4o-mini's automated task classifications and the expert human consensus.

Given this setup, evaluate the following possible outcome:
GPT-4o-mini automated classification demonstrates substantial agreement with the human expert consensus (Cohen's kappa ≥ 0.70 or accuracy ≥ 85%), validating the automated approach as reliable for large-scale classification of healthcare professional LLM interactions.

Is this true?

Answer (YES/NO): NO